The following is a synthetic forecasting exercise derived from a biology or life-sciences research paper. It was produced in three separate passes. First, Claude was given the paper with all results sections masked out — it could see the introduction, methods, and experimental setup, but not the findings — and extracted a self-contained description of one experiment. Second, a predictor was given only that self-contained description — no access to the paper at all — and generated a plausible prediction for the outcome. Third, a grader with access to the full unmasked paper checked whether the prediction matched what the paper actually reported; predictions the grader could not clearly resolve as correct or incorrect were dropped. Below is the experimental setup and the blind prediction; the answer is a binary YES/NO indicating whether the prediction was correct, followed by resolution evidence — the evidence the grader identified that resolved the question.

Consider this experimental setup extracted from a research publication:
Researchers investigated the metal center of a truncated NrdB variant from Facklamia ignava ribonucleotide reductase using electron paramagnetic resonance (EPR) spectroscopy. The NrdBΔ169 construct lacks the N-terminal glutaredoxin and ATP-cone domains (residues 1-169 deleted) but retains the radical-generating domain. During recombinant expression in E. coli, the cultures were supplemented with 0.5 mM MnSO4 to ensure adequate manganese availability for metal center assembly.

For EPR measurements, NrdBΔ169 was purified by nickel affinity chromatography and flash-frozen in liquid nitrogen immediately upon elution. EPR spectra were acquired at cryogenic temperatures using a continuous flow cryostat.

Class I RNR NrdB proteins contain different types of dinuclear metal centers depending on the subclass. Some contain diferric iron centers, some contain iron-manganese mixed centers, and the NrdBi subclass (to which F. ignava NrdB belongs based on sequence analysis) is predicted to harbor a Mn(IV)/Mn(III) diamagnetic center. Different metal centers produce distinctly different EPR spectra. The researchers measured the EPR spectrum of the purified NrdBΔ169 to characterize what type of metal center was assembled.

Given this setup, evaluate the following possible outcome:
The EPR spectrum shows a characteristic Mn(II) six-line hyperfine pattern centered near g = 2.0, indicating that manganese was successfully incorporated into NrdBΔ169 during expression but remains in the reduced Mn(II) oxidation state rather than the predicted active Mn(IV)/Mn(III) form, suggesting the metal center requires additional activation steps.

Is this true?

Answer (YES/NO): NO